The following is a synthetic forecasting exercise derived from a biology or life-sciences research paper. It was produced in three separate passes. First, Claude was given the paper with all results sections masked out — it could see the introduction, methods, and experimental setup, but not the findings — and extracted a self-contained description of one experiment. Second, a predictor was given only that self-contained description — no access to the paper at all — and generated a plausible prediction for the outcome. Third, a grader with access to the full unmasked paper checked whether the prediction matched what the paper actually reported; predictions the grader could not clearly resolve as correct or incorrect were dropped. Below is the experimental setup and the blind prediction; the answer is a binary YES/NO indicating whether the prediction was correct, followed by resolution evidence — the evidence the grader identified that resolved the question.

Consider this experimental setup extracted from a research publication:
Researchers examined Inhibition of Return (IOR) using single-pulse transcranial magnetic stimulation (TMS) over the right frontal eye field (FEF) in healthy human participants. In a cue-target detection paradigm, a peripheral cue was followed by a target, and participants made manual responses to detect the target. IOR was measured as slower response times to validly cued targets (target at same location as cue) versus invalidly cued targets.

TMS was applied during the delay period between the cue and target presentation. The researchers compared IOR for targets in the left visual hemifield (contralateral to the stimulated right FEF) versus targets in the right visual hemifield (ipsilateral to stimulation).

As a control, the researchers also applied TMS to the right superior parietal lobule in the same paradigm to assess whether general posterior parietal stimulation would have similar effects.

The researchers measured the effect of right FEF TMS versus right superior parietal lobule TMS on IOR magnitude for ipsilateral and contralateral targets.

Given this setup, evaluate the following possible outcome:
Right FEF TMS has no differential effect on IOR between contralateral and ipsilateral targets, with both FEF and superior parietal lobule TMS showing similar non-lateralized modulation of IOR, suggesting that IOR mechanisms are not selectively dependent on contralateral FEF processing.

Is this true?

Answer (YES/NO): NO